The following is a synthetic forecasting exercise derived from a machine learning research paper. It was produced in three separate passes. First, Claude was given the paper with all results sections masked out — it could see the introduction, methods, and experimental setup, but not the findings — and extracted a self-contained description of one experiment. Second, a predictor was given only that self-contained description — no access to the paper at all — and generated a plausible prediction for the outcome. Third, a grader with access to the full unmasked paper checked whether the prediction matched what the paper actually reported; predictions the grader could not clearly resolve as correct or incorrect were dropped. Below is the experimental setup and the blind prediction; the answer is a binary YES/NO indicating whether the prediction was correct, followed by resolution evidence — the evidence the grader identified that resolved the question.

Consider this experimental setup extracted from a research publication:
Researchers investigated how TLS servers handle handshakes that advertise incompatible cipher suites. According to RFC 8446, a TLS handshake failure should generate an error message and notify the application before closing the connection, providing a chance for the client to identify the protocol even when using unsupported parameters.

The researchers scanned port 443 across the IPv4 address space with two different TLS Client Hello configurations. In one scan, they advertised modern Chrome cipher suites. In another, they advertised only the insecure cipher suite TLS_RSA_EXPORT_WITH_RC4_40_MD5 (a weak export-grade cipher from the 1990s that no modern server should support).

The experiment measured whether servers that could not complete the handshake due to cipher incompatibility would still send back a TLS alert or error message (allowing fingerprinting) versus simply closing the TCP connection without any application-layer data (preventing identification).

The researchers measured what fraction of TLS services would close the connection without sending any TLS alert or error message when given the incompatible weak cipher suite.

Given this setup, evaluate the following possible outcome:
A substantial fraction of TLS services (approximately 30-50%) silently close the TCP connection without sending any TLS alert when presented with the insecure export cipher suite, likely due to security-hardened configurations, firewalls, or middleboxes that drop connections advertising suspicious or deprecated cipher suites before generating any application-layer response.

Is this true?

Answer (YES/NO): NO